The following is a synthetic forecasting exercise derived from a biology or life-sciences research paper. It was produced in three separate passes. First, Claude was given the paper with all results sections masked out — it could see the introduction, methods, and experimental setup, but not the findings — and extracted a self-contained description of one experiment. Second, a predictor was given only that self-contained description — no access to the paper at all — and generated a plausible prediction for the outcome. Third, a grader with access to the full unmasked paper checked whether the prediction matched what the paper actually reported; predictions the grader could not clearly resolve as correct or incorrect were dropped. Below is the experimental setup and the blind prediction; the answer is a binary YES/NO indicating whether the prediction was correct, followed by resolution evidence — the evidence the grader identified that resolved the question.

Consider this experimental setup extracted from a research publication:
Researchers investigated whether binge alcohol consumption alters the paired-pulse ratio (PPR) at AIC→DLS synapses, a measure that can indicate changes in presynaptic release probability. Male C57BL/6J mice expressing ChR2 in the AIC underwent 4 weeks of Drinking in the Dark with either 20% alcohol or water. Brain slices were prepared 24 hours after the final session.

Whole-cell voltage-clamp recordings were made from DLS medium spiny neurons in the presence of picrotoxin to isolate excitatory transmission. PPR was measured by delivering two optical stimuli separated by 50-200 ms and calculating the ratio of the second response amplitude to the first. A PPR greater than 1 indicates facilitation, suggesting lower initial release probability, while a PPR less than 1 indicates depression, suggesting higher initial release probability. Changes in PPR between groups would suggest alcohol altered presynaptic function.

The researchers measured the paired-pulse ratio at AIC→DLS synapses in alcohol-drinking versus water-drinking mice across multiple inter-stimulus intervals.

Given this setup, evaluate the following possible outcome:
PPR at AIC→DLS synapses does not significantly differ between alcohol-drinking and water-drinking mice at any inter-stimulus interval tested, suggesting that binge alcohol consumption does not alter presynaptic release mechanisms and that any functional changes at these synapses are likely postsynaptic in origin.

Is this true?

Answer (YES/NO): YES